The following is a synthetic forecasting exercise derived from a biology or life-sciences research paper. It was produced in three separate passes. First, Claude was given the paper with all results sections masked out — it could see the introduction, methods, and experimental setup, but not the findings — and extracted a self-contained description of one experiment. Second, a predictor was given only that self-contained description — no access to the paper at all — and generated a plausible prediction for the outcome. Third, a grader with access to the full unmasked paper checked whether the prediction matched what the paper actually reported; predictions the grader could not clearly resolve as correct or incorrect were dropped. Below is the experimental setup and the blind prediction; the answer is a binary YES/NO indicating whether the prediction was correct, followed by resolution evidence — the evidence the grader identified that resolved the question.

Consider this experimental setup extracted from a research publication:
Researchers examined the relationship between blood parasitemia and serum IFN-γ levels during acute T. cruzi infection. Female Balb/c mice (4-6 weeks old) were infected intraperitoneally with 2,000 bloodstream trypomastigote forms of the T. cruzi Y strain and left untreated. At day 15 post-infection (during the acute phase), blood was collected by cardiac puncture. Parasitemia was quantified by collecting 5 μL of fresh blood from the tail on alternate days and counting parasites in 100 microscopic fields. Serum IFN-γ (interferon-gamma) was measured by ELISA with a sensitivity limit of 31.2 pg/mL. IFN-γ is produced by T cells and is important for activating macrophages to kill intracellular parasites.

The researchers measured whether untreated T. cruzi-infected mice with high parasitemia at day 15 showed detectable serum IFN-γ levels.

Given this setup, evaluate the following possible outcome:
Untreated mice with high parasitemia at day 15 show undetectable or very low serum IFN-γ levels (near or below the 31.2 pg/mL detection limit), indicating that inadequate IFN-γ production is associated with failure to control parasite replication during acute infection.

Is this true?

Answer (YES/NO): NO